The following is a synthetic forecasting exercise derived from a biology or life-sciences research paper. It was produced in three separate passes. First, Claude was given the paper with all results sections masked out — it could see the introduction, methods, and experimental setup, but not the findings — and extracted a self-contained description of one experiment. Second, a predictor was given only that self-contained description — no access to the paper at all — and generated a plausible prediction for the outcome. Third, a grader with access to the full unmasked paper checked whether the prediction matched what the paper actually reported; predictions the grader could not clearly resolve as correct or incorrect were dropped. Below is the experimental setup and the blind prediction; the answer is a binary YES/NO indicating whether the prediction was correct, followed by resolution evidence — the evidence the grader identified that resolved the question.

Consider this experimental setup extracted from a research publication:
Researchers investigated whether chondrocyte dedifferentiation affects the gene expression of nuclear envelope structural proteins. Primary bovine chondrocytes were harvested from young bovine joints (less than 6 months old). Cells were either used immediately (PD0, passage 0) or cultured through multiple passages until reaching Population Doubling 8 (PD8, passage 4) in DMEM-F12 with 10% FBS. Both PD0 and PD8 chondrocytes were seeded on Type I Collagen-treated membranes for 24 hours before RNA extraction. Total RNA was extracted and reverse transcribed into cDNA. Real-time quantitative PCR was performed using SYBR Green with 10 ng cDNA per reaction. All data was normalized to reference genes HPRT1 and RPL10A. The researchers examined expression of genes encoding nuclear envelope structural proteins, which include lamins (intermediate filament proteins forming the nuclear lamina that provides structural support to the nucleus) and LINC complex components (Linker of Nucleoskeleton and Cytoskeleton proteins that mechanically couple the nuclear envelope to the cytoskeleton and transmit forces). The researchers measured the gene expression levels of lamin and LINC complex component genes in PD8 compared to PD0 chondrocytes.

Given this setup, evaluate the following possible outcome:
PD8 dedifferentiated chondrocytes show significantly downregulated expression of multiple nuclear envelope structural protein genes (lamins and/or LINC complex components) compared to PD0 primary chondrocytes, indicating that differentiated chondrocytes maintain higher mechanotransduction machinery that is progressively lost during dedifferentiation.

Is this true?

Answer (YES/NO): YES